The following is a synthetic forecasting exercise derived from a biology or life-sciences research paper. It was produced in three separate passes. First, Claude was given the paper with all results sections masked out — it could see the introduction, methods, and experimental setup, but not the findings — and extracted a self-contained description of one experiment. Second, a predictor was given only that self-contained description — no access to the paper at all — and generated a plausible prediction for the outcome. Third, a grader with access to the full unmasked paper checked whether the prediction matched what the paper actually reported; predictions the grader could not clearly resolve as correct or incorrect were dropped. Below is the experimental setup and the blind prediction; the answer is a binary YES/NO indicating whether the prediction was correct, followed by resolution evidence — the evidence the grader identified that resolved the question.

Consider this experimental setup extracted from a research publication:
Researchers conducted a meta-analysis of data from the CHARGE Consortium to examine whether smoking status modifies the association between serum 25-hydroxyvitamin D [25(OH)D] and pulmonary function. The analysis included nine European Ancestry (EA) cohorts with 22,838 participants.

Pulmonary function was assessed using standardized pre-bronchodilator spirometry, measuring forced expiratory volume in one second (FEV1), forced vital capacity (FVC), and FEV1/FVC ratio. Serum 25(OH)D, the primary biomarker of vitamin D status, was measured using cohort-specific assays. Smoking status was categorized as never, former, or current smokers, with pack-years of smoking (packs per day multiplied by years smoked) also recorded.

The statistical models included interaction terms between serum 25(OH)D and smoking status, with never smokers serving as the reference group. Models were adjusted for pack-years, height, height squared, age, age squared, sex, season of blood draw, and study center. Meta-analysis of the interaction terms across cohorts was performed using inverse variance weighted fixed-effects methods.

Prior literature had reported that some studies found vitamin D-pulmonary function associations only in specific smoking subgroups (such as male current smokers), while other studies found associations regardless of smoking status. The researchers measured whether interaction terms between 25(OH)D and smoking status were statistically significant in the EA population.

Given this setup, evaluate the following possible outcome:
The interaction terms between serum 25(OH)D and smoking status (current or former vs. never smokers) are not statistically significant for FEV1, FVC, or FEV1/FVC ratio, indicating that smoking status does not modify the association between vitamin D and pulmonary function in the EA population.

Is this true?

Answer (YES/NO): NO